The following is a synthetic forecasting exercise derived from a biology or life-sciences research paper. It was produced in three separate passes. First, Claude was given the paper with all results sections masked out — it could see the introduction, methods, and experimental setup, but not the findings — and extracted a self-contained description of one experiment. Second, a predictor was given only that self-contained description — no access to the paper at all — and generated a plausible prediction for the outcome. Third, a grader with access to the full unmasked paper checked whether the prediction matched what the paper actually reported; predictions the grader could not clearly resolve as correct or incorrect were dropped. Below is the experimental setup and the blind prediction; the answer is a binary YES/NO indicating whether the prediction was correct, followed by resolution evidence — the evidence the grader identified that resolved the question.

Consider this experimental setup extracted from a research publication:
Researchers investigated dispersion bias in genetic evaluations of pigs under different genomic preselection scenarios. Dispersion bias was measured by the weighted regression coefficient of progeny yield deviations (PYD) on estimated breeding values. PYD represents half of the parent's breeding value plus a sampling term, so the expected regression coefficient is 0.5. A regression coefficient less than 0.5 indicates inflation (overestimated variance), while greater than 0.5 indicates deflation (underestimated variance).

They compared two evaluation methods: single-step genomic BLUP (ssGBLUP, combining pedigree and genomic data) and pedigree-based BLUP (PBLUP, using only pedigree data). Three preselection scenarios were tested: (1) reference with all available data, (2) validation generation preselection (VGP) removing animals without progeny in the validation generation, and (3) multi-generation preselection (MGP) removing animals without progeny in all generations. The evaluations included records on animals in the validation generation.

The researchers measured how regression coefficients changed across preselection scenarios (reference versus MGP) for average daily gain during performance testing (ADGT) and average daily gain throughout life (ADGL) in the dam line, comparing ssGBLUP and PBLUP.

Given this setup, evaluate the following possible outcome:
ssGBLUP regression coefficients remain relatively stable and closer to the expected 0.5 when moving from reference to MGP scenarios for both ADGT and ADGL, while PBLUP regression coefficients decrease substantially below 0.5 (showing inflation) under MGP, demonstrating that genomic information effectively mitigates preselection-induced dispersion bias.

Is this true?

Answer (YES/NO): NO